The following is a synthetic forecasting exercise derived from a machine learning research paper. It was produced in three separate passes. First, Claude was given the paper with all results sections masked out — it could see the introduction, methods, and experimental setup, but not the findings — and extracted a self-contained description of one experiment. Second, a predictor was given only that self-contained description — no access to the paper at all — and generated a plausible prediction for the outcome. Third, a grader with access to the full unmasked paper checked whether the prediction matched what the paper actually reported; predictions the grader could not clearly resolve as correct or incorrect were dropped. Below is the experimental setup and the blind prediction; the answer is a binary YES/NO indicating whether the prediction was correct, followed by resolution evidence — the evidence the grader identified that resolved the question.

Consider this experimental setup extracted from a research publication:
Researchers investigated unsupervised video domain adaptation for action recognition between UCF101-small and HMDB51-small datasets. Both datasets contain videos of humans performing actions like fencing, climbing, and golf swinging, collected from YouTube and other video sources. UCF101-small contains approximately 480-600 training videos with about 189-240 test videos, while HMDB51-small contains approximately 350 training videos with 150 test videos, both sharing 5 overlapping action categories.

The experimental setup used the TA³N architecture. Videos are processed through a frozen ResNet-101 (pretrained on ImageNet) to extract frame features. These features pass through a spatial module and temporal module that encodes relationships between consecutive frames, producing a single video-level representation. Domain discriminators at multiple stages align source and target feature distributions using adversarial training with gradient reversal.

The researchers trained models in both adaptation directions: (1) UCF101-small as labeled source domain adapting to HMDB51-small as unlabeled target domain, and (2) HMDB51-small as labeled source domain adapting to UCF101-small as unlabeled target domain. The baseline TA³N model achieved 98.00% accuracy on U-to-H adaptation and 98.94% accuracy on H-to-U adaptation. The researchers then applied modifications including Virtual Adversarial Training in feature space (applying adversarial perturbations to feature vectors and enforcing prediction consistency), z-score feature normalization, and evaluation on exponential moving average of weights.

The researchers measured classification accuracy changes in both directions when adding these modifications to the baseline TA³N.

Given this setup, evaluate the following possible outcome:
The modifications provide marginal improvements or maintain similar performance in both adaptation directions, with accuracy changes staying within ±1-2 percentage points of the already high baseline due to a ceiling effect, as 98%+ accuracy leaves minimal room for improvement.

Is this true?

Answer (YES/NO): YES